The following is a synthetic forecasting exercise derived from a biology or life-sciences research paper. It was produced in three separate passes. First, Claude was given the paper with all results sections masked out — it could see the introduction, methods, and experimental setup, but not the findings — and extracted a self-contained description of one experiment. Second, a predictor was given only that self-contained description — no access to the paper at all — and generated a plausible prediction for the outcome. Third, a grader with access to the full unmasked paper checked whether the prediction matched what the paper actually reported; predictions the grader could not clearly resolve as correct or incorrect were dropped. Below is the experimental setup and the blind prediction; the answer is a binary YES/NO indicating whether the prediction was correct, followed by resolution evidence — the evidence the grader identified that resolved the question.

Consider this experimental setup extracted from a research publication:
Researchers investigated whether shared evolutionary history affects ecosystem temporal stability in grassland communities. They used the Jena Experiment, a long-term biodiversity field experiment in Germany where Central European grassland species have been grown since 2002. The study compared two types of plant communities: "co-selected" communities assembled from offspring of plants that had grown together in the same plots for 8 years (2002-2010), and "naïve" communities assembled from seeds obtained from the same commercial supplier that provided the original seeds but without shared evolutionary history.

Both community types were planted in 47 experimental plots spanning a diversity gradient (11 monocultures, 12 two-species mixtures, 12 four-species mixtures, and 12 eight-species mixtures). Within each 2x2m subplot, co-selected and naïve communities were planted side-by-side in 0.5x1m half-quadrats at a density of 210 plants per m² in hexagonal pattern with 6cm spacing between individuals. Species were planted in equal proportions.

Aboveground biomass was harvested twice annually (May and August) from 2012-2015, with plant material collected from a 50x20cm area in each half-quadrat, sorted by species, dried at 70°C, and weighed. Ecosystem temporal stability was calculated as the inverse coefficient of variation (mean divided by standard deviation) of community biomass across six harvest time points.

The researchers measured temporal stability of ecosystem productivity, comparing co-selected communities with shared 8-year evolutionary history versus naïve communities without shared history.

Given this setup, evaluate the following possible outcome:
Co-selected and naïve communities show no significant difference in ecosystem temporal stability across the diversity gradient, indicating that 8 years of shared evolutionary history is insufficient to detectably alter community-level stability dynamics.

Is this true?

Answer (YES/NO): NO